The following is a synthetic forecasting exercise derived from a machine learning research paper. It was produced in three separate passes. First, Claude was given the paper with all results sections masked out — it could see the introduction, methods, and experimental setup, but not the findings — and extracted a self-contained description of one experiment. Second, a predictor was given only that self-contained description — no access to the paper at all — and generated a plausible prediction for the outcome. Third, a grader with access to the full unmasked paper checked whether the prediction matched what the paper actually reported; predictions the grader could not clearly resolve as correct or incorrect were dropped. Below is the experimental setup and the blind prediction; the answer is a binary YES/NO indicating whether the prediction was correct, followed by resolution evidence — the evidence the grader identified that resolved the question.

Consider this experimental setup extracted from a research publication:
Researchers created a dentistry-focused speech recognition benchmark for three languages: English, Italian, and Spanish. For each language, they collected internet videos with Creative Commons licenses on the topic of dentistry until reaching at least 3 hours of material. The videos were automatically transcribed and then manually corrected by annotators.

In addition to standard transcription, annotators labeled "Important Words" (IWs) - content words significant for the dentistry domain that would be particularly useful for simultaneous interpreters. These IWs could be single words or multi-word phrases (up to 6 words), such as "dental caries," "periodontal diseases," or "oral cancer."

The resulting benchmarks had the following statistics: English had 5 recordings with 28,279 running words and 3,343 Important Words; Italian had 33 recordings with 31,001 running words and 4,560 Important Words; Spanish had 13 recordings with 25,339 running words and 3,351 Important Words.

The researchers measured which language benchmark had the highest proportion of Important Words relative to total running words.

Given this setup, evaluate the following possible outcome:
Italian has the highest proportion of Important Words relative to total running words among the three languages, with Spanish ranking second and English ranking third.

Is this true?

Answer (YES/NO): YES